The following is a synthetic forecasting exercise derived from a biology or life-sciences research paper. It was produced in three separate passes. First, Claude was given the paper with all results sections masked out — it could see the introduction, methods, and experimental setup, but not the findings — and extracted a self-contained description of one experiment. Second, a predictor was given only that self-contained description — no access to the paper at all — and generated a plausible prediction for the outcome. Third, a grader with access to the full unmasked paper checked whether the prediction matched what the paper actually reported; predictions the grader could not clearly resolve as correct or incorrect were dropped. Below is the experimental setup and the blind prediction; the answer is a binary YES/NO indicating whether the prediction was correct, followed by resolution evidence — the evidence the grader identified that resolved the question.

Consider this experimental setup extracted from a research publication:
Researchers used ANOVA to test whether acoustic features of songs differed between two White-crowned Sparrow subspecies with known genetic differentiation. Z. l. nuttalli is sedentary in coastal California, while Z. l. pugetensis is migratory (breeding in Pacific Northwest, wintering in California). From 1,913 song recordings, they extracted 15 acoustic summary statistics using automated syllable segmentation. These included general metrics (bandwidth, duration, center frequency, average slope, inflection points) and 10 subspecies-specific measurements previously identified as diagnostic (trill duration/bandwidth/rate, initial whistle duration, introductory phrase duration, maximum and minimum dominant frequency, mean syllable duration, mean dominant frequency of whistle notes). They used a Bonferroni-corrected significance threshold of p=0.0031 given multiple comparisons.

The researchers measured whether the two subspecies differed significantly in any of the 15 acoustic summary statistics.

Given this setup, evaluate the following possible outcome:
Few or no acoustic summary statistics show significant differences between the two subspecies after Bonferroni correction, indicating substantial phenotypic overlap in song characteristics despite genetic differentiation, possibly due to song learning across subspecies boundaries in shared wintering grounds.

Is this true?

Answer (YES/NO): NO